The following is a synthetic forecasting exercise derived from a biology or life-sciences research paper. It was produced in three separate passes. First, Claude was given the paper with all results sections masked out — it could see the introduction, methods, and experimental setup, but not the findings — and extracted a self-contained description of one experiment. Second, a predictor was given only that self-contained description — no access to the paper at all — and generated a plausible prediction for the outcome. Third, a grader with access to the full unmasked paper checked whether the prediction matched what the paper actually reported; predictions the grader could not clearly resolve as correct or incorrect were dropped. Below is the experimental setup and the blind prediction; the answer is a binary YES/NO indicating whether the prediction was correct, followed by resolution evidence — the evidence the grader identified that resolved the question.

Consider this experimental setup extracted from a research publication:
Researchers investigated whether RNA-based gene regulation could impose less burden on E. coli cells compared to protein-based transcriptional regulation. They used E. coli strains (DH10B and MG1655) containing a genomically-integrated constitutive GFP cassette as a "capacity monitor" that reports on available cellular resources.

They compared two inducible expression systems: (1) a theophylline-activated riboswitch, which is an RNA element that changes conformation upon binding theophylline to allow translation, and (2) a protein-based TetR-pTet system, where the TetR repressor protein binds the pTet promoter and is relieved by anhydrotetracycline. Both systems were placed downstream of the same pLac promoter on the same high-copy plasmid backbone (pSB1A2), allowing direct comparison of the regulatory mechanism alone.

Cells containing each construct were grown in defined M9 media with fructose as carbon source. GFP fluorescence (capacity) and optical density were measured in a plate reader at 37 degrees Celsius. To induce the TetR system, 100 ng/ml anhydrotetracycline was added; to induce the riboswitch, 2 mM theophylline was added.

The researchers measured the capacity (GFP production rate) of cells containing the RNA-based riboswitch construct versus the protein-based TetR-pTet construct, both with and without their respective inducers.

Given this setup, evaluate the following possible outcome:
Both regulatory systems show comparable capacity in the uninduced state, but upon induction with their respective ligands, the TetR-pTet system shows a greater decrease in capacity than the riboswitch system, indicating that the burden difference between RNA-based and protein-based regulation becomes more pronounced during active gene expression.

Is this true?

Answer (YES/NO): NO